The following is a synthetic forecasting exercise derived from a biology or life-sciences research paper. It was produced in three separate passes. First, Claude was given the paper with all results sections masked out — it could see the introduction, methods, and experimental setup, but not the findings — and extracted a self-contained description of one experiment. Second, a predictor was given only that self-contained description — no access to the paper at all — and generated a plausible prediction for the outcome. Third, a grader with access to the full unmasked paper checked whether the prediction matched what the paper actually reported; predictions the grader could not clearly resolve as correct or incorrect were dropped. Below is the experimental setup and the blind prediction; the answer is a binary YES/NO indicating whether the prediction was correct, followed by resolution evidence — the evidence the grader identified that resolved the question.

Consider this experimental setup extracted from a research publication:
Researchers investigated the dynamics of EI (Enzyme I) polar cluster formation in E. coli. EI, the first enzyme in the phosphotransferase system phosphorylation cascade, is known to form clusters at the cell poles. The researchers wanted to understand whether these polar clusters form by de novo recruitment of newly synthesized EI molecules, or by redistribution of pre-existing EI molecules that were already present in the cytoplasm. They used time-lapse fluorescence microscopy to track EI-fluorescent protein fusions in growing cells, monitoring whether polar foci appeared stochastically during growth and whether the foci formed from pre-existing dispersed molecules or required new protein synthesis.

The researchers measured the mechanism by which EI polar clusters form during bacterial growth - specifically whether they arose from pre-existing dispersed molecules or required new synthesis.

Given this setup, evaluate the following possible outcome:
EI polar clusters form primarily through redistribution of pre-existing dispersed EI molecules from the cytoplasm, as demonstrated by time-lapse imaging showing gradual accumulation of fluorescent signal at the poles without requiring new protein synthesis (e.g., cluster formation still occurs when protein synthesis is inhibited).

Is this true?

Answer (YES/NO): YES